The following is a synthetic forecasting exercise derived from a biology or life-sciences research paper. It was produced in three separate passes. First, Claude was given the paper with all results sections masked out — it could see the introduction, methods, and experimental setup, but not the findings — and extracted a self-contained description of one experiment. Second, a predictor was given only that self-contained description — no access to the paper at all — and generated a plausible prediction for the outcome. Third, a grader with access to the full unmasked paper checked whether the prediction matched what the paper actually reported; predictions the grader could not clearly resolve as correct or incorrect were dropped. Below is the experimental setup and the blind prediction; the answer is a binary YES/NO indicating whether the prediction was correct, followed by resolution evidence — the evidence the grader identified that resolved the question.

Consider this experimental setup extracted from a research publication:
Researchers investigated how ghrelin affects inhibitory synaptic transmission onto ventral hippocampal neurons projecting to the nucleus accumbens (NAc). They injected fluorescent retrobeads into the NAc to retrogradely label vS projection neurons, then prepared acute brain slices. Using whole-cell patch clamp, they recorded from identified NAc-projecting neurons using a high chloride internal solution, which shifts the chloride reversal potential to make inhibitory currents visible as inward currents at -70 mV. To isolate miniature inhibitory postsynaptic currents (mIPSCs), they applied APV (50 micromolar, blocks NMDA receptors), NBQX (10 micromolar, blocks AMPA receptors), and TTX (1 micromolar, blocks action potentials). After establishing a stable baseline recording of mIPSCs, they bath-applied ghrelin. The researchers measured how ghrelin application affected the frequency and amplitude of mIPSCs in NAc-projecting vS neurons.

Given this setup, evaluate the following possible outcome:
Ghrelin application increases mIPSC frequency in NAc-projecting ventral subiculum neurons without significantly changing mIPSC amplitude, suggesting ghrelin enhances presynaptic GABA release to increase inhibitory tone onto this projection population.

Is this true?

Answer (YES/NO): NO